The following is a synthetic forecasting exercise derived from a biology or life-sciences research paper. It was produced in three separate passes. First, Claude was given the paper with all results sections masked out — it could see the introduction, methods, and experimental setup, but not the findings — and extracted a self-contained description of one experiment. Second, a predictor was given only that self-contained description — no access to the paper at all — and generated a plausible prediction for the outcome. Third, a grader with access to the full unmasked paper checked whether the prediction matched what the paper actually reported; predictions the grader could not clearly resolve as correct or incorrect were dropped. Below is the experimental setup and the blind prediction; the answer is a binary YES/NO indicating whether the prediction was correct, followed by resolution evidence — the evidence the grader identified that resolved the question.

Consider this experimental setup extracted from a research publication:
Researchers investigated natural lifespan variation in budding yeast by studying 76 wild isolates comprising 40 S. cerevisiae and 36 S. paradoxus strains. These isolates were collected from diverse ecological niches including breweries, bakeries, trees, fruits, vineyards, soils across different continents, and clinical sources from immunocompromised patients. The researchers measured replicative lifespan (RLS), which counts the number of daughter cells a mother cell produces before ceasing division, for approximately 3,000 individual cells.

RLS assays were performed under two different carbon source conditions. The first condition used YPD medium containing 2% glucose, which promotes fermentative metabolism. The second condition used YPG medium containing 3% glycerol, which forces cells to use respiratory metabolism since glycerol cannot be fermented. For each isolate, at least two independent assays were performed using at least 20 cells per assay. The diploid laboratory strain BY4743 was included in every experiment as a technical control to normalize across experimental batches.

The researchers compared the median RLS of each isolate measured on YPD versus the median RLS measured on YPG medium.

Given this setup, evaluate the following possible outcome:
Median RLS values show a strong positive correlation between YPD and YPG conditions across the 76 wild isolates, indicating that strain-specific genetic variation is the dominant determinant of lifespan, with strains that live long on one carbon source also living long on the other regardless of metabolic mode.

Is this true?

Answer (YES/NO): NO